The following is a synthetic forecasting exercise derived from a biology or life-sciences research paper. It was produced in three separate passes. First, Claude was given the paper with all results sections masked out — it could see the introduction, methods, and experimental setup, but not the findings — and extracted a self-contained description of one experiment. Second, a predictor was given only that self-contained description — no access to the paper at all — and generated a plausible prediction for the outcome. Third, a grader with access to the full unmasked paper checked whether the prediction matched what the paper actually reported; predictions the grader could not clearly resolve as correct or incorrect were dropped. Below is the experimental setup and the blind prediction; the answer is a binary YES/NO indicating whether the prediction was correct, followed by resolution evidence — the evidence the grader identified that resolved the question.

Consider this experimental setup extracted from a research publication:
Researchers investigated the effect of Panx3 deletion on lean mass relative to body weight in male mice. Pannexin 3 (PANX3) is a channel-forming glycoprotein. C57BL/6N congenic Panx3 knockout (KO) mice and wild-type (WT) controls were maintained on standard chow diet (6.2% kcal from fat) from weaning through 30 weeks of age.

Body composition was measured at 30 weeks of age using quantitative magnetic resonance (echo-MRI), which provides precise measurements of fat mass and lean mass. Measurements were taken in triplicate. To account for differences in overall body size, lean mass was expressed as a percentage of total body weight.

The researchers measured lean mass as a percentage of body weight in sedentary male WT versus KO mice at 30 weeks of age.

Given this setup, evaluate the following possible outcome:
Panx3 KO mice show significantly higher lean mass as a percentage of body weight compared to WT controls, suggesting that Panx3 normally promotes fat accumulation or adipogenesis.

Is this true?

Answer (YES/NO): YES